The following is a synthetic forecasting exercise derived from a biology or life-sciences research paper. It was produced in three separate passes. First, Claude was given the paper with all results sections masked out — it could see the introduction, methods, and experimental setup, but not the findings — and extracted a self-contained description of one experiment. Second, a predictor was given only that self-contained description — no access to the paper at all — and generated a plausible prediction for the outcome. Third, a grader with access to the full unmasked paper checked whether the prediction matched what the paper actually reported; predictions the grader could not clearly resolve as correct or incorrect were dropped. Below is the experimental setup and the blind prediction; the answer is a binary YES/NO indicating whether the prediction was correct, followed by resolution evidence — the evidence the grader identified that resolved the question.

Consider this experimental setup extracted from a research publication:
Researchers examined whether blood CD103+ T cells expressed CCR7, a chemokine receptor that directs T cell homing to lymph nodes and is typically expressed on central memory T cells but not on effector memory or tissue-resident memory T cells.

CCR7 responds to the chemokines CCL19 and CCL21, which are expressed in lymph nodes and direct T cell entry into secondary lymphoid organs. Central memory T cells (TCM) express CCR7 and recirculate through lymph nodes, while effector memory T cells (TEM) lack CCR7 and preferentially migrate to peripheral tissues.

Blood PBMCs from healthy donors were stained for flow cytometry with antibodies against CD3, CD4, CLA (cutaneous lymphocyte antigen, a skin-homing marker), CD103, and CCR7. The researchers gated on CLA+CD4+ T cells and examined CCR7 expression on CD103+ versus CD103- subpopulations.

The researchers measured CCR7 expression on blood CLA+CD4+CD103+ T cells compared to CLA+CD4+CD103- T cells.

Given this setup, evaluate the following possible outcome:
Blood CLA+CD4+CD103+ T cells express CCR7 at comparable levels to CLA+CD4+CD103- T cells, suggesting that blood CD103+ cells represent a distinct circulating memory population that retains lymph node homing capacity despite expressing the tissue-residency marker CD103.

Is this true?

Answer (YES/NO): NO